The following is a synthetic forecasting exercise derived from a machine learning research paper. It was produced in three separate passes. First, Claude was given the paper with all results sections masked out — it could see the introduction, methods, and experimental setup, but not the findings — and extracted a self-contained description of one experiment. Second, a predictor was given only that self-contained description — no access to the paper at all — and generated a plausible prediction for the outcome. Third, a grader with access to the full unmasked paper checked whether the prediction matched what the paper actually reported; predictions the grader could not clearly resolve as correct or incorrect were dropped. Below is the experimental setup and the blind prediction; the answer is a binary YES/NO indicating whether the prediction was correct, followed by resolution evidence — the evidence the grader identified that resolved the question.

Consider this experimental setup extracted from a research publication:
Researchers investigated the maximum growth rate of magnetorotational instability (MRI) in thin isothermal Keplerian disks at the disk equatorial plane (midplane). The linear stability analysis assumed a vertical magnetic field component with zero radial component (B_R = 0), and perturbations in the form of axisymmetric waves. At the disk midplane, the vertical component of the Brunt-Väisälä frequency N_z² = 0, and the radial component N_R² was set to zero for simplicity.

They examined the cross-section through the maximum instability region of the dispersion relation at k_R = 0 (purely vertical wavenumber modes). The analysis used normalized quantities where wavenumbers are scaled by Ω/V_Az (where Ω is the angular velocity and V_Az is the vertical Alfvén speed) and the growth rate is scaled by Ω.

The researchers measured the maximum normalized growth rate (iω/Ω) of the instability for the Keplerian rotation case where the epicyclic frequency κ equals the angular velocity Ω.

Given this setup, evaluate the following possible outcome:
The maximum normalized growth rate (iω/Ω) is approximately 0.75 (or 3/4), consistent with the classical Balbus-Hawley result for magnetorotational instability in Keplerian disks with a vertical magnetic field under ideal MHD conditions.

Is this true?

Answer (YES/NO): YES